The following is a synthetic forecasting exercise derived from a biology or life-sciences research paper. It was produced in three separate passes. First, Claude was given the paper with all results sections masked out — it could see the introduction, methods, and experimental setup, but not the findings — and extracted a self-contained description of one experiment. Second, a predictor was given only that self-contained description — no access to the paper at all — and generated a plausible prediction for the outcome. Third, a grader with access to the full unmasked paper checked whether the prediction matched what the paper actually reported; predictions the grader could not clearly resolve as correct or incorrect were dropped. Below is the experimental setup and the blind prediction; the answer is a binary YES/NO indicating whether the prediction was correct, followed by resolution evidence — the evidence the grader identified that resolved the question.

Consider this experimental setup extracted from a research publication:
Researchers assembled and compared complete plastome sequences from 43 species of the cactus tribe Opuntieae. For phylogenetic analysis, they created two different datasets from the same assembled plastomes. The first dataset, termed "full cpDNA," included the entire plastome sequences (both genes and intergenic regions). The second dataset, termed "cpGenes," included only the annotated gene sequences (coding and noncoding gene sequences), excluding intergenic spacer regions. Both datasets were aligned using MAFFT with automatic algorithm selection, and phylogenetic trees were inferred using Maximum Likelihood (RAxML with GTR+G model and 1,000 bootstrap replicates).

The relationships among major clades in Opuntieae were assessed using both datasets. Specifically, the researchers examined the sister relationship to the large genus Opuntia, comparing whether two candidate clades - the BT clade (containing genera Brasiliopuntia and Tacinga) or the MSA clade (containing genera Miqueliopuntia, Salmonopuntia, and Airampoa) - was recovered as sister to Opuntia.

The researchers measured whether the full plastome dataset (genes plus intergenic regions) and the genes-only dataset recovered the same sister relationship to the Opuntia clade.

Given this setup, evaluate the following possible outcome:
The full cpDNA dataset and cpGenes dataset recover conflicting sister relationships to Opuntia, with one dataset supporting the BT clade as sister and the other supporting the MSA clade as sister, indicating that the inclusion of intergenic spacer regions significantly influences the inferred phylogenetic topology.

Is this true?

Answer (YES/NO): YES